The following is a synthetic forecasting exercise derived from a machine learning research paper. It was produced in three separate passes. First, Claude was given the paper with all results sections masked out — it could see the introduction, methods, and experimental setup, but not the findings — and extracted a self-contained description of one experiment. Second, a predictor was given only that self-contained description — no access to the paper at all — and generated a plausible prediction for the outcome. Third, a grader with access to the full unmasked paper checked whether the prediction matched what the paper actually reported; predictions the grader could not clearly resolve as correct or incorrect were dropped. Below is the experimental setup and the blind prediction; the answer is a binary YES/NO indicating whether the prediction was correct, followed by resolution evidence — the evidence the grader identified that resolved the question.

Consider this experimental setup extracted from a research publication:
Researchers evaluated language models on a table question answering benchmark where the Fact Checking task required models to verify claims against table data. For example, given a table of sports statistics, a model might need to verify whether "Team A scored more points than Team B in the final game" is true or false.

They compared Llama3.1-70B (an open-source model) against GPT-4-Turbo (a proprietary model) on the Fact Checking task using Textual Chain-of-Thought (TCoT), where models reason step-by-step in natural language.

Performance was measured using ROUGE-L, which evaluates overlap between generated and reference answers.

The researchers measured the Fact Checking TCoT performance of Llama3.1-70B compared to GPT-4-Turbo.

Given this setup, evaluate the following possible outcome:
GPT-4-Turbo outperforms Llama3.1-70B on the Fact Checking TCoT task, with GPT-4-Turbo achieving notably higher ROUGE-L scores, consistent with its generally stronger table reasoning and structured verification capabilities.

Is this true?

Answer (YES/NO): NO